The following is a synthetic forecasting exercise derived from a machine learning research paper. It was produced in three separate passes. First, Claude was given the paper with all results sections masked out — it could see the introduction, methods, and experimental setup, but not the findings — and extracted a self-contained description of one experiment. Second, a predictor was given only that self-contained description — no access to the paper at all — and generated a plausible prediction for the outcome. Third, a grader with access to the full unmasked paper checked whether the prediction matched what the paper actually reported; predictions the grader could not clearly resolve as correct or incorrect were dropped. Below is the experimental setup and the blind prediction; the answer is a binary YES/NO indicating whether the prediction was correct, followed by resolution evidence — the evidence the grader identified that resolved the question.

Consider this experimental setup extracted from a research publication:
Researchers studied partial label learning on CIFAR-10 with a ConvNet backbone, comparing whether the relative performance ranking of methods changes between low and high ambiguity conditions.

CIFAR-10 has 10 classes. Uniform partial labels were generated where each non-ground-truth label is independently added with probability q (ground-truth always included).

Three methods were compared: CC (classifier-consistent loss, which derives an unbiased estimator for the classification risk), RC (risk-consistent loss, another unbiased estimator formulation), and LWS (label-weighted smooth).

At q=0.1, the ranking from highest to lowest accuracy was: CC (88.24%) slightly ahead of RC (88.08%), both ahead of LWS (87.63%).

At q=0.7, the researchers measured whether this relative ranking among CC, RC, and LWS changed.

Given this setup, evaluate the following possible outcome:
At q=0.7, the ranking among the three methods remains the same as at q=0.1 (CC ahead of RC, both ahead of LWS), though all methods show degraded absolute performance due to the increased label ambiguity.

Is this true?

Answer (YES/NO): NO